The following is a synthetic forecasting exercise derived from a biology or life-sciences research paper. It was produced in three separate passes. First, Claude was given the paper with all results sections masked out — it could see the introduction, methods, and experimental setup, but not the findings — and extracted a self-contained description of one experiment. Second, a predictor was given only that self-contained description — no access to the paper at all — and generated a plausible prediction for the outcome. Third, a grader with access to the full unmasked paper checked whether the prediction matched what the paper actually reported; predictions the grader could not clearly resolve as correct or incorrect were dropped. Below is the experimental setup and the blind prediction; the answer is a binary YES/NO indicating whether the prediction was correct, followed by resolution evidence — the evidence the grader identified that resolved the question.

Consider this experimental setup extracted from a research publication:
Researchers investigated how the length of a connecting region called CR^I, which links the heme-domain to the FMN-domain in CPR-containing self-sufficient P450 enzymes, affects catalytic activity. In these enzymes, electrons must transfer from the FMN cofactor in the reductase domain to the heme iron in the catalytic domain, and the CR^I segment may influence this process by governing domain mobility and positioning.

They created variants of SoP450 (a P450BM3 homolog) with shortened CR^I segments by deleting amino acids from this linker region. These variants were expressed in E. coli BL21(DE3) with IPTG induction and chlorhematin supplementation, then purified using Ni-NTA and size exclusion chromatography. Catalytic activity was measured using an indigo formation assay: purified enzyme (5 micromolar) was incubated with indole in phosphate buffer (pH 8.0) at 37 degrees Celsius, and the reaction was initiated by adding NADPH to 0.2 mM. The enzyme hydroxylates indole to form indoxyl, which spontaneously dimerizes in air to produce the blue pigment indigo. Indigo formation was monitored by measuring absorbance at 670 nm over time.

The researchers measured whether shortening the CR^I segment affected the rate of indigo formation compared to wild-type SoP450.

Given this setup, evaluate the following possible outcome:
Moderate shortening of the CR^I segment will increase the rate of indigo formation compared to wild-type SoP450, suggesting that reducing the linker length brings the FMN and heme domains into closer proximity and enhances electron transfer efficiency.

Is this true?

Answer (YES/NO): NO